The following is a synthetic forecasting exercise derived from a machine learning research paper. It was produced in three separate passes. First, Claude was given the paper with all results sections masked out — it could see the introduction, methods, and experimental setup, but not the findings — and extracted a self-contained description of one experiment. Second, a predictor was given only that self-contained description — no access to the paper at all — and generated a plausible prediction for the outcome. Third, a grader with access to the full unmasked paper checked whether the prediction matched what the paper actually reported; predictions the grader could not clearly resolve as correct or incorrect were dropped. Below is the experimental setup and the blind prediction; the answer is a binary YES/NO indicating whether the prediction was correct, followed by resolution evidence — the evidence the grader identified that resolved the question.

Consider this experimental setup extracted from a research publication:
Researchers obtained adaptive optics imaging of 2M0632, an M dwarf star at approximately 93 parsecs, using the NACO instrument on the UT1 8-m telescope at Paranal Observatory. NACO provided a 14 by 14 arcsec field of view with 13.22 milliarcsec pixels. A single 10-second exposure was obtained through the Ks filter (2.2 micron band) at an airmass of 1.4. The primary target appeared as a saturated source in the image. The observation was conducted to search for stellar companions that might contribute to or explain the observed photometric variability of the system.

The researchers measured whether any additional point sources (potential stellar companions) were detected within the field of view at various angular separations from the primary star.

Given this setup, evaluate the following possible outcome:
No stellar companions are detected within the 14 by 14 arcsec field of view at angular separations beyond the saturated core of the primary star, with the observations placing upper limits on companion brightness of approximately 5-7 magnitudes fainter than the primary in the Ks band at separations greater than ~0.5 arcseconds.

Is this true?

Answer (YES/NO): NO